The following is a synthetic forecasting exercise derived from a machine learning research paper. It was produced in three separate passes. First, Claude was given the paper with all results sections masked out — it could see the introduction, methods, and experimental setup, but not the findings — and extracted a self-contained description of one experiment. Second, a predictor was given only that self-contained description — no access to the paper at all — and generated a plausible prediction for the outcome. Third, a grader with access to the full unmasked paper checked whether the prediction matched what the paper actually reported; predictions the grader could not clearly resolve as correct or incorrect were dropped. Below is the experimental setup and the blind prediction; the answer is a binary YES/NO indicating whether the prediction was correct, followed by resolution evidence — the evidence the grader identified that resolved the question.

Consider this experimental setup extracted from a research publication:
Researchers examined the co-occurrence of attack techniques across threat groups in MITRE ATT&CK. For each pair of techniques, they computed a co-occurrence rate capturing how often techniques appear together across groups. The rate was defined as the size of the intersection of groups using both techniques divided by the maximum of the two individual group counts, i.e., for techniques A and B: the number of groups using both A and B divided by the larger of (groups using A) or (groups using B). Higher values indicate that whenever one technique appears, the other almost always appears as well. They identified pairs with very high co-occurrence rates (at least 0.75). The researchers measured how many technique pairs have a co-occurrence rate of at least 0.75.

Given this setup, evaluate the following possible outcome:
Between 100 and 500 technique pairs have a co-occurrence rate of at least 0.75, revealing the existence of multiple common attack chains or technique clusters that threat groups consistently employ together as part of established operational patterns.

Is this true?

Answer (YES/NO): NO